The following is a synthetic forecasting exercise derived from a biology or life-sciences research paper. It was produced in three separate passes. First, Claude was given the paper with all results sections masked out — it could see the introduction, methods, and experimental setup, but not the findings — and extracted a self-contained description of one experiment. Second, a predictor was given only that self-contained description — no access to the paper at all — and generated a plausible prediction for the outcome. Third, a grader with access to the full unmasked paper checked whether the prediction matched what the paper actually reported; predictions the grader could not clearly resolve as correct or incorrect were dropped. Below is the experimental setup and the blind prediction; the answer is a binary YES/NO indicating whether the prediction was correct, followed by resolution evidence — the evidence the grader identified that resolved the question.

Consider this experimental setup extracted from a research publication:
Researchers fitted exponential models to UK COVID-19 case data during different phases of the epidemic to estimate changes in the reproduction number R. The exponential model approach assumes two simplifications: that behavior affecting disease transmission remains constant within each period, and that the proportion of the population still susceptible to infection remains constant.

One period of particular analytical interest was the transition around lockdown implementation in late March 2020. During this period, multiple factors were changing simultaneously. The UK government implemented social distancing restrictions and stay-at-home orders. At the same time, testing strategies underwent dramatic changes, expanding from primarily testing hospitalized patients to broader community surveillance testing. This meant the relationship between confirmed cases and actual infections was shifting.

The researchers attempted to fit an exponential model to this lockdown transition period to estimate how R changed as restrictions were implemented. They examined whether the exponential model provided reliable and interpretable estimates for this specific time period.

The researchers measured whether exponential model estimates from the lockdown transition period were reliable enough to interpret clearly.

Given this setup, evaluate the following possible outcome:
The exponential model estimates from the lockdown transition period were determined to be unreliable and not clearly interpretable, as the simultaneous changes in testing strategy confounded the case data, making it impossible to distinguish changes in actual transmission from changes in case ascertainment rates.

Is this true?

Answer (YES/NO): YES